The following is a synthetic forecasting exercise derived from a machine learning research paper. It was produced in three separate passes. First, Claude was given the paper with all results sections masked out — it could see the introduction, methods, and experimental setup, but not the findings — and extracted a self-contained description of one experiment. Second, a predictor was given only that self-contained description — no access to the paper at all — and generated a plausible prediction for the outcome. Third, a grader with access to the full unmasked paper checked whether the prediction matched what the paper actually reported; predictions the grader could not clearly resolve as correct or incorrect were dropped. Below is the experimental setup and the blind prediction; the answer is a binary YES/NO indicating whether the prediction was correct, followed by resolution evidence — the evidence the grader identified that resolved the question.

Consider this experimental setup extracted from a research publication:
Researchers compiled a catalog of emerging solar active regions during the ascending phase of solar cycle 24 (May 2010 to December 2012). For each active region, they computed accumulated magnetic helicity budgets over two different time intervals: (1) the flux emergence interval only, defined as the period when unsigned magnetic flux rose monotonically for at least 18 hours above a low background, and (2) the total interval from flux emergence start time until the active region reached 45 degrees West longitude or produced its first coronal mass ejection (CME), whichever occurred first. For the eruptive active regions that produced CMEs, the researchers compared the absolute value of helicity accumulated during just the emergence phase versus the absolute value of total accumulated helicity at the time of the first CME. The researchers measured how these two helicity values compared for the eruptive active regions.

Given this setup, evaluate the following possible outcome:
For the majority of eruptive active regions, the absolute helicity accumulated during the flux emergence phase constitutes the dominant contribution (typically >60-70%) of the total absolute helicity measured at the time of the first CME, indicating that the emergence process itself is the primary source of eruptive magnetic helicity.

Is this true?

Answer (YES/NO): NO